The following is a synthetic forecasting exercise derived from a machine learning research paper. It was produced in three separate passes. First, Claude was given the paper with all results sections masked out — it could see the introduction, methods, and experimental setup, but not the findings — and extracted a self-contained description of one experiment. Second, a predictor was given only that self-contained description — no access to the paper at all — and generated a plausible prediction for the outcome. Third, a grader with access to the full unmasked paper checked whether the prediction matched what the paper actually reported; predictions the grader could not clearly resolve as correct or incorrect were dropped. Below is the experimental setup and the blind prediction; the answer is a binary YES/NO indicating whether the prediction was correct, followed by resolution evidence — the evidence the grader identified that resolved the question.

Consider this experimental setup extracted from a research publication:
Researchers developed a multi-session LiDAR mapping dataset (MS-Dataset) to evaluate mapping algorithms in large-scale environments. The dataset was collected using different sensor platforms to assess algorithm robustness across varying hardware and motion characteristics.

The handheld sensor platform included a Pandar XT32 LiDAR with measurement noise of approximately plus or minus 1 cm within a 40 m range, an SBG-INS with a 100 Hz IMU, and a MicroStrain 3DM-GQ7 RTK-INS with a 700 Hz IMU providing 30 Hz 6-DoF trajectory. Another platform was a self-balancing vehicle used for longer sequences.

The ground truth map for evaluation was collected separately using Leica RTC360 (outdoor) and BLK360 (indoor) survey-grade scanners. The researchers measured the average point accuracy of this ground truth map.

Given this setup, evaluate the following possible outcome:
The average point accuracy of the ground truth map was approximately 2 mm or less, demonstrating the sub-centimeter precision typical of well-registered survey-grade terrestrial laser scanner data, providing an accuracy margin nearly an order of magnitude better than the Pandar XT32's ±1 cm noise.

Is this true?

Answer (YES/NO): NO